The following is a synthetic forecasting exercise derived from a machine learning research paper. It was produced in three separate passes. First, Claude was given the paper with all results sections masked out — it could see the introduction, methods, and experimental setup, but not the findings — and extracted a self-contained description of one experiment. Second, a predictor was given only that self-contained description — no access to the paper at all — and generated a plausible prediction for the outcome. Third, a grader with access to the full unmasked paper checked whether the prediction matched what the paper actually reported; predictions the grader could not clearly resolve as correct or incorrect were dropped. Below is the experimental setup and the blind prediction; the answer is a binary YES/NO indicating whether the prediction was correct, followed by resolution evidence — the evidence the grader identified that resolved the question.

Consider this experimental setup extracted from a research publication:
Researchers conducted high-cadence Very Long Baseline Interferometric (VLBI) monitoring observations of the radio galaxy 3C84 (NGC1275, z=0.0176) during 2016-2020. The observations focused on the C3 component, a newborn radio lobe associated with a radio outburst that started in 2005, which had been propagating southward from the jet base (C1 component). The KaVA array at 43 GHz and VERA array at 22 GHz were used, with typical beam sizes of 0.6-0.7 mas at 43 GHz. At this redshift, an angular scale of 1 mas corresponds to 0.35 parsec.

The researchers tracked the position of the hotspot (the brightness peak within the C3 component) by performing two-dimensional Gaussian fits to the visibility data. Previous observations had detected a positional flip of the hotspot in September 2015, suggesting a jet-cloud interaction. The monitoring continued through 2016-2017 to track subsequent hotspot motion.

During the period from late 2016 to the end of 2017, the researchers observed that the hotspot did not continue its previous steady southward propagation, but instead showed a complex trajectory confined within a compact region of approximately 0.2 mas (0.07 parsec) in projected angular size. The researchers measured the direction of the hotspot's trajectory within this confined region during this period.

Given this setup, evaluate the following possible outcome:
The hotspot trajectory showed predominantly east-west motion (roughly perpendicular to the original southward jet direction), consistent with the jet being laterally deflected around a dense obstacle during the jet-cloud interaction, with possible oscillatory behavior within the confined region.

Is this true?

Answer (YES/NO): NO